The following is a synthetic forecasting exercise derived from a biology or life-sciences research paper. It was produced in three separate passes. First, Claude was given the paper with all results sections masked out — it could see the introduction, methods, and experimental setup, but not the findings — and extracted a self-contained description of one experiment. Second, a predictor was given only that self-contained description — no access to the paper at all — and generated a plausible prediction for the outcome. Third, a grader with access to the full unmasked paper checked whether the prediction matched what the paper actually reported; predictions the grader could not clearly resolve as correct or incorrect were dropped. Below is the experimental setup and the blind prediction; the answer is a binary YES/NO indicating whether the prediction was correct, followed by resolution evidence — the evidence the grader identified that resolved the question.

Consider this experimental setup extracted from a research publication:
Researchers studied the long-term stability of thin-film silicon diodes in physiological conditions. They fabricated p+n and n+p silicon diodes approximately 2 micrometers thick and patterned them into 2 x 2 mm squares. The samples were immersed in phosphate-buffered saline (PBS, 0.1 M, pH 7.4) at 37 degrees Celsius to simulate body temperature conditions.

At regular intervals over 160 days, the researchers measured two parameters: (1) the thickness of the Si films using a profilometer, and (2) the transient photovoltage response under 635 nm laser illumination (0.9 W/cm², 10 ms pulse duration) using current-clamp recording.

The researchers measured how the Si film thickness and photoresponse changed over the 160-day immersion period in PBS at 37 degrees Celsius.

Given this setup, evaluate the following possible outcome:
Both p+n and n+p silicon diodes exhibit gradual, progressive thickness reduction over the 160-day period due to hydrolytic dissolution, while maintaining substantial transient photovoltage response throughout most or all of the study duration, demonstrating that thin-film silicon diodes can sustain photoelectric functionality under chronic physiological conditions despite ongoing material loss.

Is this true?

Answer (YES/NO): YES